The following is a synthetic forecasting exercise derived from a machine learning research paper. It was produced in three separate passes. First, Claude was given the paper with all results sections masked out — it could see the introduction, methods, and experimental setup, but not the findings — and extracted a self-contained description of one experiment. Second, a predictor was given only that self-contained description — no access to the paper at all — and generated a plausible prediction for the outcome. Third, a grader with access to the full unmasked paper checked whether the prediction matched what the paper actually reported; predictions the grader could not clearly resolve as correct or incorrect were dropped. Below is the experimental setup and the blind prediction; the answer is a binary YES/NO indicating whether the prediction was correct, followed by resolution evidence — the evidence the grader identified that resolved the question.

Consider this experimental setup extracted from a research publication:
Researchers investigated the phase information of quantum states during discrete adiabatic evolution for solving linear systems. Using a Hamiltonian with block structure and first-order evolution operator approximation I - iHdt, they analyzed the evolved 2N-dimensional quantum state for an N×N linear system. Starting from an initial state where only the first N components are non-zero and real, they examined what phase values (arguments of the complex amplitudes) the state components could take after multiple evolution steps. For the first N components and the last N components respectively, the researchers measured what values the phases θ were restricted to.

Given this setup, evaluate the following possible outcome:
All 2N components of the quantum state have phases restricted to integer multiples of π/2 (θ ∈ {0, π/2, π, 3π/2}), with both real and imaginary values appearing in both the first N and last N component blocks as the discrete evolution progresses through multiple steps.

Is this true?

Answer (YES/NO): NO